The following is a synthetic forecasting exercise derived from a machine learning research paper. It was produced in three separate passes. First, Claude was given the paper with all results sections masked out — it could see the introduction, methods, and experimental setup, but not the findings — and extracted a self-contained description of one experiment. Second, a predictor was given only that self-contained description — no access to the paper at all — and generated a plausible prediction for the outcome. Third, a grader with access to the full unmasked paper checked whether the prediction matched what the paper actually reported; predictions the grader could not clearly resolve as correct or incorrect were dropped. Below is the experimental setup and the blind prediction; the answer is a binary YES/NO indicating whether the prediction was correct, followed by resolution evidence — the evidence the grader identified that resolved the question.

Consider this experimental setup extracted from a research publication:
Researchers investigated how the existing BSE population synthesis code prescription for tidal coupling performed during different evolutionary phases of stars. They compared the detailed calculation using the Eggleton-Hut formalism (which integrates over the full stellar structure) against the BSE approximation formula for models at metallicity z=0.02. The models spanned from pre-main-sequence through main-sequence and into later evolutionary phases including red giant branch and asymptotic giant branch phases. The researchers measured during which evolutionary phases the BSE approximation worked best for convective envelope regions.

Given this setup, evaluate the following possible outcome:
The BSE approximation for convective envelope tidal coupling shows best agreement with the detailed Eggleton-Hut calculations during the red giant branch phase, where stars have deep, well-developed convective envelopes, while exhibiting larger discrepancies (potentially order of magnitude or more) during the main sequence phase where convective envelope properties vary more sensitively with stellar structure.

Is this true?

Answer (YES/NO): NO